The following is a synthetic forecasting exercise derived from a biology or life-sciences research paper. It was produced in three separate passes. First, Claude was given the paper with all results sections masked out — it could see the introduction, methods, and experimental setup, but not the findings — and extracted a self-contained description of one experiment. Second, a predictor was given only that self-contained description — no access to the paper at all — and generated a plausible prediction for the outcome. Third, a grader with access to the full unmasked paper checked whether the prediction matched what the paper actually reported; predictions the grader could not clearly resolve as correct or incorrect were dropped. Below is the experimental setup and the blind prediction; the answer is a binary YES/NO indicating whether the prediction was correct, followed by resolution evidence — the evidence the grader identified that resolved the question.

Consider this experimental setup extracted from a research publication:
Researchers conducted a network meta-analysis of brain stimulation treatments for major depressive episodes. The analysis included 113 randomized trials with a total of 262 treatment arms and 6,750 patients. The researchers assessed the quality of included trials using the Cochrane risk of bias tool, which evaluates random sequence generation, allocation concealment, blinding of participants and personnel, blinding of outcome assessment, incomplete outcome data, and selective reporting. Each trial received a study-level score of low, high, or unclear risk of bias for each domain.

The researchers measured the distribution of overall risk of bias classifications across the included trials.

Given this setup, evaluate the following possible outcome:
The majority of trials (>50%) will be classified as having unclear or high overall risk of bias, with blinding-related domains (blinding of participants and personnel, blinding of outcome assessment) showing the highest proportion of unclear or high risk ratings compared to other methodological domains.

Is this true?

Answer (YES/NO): NO